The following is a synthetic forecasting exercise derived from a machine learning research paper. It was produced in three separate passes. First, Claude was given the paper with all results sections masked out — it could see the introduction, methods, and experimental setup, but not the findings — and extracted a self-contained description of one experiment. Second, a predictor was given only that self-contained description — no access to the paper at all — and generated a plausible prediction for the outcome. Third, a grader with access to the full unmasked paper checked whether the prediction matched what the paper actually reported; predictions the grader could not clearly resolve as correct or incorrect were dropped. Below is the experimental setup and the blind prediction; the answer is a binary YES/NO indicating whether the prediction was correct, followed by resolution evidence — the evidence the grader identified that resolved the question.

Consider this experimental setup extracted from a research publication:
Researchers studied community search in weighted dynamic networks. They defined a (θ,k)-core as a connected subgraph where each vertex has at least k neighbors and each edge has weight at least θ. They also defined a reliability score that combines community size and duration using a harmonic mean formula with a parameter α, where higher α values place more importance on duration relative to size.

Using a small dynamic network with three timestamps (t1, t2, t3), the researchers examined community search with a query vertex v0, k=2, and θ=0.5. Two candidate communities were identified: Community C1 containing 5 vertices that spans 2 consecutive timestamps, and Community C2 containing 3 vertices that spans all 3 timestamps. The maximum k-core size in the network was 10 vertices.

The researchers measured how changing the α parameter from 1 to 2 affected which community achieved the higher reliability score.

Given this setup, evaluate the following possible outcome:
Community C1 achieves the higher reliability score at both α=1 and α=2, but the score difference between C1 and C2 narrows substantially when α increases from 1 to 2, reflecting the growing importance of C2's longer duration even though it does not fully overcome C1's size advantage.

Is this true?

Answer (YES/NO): NO